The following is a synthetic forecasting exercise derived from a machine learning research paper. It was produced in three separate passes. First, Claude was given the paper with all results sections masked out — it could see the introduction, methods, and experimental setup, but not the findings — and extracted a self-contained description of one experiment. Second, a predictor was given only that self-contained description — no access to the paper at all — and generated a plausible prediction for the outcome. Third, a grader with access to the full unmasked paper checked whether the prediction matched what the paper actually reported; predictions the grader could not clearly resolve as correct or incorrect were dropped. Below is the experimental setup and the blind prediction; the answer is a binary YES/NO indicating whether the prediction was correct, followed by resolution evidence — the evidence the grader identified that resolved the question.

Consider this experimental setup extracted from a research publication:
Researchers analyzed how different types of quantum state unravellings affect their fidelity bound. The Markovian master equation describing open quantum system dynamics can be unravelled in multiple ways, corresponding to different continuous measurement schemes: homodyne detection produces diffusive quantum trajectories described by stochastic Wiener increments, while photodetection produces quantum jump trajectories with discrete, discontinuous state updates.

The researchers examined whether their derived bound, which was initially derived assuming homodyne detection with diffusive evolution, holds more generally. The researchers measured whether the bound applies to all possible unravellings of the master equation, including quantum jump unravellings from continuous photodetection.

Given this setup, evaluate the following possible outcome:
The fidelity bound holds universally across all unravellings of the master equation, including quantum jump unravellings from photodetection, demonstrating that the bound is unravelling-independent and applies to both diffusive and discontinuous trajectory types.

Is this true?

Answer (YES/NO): YES